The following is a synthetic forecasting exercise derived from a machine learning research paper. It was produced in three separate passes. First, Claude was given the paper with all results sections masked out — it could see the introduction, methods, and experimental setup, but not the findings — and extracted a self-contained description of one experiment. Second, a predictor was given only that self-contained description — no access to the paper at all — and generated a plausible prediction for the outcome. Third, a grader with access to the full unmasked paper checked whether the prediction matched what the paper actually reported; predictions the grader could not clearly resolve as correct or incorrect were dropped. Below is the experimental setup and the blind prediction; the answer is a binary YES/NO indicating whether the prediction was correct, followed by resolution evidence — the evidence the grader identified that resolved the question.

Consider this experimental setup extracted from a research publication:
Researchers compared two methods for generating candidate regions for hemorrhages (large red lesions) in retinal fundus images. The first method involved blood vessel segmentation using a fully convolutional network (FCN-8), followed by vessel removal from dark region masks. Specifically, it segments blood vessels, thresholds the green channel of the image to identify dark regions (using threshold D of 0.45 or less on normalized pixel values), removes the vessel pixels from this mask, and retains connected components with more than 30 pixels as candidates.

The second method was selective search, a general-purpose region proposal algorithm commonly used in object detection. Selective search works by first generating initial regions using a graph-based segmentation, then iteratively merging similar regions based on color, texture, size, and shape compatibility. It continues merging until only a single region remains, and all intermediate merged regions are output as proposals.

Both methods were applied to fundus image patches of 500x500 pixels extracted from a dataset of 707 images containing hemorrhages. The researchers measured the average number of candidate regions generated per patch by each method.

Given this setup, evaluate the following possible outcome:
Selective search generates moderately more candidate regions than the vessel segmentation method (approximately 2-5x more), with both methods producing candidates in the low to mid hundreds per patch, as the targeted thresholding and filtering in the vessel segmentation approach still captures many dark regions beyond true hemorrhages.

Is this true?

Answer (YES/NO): NO